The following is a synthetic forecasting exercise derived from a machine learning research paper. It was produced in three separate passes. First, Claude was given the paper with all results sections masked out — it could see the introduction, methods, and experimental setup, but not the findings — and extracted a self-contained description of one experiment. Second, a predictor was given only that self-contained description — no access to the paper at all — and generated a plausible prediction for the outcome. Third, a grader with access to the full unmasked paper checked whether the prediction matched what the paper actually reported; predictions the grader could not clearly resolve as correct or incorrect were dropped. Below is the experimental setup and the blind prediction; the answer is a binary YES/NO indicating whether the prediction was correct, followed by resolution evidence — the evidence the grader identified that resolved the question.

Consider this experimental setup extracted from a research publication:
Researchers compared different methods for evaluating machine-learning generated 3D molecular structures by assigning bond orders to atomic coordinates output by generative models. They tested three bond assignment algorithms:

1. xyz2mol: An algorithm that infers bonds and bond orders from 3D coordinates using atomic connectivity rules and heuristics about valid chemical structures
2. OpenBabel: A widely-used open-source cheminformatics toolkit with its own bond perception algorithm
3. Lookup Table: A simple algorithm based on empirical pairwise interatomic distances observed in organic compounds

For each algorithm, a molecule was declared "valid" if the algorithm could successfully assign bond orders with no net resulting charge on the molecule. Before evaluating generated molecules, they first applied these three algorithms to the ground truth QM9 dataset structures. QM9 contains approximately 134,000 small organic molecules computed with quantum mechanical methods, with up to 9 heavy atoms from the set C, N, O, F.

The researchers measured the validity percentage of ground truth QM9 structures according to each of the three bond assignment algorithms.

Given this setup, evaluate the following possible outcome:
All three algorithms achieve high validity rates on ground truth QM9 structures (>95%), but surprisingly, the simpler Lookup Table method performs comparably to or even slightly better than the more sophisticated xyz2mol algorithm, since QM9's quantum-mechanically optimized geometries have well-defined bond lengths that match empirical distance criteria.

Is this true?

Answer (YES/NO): NO